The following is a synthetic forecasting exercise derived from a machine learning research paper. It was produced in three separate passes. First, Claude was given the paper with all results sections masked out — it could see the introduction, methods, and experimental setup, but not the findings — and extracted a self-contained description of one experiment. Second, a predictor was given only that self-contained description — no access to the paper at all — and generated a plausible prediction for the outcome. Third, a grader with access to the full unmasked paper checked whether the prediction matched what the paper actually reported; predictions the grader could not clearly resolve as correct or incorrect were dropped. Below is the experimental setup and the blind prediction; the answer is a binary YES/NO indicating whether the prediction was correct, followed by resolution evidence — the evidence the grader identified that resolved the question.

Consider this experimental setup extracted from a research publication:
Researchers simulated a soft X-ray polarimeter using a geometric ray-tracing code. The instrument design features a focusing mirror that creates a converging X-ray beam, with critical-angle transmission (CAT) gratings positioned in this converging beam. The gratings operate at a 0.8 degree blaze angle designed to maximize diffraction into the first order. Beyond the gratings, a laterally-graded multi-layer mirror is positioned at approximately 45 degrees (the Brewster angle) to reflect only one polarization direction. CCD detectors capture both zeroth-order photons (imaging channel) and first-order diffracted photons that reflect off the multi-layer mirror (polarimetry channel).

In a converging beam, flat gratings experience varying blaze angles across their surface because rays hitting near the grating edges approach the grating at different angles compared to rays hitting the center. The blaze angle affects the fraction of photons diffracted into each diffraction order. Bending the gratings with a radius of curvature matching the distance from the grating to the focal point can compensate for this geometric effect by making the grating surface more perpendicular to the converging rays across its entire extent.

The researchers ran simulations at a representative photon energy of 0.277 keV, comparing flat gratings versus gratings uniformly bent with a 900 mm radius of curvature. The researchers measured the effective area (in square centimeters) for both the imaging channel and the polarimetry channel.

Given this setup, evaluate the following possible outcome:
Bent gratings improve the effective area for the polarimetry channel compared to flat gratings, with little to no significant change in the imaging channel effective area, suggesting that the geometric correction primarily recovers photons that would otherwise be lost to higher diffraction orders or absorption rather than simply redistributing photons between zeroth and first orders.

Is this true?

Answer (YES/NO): NO